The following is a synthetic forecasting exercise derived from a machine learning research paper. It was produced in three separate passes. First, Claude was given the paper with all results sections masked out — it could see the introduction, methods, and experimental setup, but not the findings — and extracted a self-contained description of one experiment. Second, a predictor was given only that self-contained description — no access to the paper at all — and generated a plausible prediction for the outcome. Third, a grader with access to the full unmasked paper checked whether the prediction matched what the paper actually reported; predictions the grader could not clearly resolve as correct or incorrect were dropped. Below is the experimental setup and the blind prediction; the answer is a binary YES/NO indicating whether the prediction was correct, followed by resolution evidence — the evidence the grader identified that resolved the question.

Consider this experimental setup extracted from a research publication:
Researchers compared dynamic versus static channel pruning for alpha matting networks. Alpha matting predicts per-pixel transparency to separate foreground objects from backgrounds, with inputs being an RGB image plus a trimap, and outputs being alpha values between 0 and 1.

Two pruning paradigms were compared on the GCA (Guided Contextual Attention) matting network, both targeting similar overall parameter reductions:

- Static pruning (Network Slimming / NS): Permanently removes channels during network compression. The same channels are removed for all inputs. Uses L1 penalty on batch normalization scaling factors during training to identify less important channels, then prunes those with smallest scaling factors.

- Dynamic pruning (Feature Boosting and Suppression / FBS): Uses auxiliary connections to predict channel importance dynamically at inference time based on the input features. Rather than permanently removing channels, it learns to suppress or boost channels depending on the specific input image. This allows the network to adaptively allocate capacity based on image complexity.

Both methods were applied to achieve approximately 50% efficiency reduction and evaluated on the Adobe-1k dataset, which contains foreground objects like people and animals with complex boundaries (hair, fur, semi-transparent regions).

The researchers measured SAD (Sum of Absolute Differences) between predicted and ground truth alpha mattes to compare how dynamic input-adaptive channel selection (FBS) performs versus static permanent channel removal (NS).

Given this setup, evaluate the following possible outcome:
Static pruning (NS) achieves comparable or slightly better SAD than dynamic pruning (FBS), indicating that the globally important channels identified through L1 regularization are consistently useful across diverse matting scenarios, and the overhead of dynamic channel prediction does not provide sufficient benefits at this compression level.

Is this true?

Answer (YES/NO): NO